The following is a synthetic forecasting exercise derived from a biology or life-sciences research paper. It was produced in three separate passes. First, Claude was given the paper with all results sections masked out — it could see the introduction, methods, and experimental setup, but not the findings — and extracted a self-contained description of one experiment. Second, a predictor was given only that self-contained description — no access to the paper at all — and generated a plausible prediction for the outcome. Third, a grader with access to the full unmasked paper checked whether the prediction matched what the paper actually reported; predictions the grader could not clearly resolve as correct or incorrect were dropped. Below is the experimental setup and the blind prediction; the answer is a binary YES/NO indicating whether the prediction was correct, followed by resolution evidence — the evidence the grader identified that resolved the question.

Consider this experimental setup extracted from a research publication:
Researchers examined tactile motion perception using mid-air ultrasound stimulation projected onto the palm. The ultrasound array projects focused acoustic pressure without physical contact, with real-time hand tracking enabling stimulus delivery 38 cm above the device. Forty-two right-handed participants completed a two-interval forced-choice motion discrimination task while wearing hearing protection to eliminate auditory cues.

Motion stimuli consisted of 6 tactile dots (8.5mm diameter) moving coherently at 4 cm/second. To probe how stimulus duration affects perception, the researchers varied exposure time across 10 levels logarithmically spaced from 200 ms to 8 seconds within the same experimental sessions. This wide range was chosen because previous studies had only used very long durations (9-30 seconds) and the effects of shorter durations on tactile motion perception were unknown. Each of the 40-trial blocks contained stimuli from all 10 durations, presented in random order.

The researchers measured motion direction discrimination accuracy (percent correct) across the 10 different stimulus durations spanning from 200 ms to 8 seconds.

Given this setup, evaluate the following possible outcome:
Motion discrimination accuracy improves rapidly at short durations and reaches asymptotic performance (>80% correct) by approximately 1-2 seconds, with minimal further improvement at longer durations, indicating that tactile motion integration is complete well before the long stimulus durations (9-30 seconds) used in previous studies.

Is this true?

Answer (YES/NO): NO